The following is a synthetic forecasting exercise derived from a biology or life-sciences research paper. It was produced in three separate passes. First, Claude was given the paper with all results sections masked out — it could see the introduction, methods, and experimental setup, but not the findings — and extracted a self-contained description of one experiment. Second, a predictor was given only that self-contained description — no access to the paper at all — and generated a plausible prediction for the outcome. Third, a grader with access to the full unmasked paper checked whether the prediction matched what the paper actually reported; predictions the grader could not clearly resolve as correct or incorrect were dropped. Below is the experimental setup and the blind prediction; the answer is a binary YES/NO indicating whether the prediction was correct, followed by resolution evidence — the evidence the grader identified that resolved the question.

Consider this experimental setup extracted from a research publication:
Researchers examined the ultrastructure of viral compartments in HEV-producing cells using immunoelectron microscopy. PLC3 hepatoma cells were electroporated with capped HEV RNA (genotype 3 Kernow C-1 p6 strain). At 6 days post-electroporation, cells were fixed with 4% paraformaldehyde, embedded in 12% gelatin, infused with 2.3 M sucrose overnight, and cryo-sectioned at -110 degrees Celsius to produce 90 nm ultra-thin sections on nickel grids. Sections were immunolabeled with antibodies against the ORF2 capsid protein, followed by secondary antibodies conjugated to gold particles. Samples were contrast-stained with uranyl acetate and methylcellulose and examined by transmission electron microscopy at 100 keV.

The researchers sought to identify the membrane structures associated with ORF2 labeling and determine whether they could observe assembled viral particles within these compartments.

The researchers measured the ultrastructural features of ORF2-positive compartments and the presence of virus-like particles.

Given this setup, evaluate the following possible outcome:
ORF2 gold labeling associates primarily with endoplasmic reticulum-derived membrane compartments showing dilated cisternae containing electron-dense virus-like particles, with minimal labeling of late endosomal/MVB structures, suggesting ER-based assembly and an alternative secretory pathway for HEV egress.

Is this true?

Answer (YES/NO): NO